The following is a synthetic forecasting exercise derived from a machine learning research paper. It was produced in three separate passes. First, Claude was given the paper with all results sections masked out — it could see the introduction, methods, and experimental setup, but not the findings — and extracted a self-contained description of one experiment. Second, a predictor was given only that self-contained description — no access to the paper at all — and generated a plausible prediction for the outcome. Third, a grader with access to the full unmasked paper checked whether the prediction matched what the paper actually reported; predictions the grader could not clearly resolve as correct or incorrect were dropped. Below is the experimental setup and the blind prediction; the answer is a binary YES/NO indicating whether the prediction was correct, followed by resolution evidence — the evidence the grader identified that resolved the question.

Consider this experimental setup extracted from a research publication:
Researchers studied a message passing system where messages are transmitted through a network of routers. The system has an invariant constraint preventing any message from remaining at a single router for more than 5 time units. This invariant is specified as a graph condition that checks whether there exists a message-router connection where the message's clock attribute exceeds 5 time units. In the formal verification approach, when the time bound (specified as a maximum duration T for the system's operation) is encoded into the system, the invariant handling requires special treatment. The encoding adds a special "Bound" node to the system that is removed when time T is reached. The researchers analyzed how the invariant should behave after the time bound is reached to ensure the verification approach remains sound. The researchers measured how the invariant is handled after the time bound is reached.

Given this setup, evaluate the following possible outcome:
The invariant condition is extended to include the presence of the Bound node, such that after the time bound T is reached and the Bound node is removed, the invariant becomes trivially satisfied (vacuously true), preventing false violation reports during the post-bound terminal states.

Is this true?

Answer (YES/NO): YES